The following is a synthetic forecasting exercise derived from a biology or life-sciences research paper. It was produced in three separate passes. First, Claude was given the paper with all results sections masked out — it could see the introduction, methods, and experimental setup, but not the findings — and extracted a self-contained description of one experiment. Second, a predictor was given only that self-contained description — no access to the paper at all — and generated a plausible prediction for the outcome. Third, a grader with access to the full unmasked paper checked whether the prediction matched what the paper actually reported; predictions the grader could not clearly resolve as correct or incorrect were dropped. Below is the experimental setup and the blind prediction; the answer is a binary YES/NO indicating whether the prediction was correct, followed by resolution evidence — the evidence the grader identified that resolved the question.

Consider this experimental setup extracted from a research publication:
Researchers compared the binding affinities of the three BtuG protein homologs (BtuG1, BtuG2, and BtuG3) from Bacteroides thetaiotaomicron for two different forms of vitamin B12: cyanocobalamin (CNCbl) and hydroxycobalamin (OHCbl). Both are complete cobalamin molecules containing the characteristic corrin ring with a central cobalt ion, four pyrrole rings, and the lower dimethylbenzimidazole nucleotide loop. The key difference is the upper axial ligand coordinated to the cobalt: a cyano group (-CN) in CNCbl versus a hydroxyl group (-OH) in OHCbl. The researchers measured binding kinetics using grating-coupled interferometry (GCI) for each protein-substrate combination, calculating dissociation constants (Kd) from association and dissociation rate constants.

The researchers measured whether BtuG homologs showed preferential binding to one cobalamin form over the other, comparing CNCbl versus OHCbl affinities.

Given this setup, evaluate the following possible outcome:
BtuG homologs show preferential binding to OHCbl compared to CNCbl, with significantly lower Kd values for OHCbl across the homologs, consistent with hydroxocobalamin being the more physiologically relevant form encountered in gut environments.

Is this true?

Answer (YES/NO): NO